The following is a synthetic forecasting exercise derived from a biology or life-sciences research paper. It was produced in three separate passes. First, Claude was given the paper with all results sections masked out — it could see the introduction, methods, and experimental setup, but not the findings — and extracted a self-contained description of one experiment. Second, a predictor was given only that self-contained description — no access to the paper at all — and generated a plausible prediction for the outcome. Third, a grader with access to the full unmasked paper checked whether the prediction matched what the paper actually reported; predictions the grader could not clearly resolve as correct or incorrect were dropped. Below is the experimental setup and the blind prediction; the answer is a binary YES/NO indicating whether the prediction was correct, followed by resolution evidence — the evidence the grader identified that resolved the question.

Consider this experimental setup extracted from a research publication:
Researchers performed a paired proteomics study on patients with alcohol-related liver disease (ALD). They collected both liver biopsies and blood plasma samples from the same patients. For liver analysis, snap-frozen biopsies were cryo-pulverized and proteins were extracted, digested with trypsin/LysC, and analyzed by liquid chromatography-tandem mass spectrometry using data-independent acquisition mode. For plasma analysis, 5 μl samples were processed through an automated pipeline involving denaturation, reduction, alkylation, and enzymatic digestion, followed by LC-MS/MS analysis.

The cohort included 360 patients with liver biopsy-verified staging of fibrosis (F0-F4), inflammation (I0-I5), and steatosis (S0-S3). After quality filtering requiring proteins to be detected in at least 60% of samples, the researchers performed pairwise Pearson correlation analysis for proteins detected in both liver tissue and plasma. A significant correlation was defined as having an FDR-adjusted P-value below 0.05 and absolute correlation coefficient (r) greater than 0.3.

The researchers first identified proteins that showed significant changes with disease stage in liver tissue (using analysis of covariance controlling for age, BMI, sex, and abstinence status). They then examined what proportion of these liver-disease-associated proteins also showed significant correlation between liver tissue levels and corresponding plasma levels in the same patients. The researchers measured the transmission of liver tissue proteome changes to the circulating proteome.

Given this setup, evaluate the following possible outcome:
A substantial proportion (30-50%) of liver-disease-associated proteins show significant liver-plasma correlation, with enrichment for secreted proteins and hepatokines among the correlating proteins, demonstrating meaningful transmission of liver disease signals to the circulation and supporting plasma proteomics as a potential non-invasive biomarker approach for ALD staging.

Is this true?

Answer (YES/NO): YES